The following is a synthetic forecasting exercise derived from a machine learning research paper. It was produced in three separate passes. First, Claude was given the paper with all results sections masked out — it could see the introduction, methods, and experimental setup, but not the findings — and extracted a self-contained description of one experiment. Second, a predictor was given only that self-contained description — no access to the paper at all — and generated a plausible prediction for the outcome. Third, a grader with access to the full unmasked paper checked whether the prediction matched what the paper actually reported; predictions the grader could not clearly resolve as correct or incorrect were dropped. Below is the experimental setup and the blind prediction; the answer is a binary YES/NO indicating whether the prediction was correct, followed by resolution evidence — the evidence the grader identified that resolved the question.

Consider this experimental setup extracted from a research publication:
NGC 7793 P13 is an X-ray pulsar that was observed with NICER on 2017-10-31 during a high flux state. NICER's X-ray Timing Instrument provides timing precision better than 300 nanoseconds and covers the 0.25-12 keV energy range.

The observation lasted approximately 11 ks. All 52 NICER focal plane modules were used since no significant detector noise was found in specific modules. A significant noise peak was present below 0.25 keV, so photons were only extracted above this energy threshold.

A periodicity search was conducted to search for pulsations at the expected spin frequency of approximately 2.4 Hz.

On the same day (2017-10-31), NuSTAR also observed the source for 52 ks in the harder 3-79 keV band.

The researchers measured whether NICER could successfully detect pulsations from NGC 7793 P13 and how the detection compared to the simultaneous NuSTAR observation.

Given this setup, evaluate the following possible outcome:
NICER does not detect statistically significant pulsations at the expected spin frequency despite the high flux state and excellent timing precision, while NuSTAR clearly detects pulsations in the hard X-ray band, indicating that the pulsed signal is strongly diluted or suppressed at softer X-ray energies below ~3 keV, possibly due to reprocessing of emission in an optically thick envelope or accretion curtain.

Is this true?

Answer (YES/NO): NO